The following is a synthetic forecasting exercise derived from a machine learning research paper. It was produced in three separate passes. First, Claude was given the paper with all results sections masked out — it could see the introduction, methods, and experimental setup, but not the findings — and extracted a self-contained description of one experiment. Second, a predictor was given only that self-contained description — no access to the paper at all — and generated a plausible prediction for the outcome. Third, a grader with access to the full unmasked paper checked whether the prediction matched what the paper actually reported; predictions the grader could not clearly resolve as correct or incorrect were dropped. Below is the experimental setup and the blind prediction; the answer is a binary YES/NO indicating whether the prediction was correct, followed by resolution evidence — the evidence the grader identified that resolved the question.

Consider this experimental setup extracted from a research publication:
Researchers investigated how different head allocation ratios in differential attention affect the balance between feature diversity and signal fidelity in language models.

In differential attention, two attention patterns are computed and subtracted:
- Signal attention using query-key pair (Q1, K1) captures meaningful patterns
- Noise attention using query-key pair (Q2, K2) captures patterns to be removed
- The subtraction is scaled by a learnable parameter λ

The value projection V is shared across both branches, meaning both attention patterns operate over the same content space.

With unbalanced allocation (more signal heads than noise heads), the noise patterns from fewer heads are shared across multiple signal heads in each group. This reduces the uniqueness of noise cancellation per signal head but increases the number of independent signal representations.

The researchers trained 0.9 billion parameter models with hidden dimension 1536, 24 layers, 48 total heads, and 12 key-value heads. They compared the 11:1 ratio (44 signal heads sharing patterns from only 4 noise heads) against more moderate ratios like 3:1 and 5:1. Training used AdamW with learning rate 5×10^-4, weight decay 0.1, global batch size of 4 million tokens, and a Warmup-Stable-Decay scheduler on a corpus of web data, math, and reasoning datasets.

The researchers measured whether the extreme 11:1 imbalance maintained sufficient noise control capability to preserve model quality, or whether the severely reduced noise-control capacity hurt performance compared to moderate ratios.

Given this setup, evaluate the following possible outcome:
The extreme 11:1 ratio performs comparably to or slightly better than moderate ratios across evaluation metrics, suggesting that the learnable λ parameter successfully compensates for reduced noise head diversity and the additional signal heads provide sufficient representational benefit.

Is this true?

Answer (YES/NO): NO